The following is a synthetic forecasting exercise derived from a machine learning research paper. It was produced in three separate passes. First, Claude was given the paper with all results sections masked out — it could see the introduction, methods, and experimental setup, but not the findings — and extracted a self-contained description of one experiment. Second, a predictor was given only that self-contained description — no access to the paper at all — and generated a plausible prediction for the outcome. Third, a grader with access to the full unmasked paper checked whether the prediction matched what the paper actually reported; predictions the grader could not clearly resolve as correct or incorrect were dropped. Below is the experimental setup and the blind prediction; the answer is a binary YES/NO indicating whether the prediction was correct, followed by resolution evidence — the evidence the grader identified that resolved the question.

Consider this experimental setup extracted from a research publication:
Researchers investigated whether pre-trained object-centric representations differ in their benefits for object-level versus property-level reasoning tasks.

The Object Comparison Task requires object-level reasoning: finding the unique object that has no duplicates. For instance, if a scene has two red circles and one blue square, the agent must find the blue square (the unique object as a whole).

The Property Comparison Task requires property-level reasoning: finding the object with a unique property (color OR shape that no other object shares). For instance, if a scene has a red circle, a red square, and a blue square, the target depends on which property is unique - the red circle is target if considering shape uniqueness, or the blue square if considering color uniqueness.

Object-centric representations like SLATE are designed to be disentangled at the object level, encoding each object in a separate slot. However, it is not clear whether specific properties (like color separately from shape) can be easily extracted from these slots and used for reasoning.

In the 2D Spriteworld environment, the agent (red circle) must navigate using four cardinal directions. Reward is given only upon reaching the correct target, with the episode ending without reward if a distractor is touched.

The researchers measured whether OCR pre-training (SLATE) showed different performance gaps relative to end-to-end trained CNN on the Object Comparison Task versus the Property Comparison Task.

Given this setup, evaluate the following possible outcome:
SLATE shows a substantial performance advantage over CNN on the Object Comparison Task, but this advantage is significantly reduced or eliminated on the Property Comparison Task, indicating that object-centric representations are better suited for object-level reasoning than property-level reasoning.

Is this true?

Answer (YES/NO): NO